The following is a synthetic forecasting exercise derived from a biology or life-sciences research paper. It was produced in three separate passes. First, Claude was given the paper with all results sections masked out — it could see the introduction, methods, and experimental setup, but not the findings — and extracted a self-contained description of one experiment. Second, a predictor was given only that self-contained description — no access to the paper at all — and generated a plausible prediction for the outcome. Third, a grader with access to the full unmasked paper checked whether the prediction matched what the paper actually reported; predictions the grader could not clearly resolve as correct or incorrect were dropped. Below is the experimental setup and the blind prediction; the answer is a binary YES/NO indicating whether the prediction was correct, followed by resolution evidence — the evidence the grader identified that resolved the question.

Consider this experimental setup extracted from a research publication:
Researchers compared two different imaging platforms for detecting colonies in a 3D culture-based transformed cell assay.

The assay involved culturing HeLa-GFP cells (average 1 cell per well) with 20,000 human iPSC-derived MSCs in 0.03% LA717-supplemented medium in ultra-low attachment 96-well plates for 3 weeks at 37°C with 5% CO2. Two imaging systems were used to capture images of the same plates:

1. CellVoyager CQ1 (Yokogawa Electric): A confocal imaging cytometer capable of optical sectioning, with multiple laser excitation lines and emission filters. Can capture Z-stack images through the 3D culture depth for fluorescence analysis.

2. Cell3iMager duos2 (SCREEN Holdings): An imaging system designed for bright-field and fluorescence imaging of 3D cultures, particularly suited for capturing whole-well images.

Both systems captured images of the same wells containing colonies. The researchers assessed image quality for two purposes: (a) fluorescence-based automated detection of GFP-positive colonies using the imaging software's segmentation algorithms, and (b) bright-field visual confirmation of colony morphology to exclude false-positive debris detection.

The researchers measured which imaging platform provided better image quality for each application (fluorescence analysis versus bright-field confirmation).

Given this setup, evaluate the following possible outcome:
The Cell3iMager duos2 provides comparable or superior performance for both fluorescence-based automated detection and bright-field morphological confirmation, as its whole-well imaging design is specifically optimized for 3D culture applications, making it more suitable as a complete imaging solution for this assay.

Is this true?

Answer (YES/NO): NO